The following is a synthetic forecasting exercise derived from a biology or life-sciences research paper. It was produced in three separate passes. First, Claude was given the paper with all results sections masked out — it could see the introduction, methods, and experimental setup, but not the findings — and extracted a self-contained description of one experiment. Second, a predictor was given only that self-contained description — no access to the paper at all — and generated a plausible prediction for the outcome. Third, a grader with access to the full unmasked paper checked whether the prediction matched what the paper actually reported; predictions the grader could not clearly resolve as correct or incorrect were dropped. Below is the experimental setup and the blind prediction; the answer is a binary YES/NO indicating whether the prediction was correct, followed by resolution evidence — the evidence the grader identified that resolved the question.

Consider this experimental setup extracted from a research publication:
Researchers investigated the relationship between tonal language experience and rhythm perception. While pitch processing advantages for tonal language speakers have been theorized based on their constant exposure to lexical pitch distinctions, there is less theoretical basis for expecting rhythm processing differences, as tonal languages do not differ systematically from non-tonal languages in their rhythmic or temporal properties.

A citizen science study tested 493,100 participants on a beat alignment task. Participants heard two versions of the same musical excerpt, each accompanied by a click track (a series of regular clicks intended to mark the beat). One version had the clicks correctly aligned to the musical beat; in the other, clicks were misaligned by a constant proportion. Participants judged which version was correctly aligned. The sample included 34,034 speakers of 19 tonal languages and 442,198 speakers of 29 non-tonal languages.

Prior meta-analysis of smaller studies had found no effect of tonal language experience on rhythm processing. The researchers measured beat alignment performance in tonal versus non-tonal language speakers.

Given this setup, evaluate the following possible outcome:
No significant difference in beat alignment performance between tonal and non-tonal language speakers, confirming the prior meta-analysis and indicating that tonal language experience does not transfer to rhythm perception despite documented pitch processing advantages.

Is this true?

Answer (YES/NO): NO